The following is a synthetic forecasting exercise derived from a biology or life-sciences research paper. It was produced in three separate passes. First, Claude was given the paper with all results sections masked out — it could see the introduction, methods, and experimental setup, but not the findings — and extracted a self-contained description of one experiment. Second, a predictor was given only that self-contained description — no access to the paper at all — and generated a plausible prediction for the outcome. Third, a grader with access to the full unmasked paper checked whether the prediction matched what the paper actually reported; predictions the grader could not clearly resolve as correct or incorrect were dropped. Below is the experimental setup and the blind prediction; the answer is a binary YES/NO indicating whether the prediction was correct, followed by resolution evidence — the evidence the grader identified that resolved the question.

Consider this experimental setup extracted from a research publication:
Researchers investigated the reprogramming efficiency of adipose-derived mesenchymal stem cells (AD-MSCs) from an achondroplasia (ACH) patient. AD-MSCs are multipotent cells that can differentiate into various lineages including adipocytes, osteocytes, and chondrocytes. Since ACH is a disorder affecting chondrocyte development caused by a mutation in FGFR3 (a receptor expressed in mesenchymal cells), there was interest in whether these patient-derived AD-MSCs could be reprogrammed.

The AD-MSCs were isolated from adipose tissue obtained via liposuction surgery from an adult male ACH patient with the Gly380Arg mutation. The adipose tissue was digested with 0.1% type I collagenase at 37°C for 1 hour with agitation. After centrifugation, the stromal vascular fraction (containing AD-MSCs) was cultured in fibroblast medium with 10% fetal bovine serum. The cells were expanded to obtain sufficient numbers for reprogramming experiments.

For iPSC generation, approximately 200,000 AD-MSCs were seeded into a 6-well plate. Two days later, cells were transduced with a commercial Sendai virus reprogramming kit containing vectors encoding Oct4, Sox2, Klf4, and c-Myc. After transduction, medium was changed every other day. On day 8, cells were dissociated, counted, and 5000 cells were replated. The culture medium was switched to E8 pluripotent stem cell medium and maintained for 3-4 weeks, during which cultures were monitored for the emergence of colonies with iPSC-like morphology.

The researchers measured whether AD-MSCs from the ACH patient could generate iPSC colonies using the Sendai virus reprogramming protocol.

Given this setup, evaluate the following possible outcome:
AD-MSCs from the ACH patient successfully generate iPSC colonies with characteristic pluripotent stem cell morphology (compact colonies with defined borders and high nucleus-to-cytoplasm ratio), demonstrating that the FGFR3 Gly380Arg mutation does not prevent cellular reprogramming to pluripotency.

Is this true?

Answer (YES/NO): NO